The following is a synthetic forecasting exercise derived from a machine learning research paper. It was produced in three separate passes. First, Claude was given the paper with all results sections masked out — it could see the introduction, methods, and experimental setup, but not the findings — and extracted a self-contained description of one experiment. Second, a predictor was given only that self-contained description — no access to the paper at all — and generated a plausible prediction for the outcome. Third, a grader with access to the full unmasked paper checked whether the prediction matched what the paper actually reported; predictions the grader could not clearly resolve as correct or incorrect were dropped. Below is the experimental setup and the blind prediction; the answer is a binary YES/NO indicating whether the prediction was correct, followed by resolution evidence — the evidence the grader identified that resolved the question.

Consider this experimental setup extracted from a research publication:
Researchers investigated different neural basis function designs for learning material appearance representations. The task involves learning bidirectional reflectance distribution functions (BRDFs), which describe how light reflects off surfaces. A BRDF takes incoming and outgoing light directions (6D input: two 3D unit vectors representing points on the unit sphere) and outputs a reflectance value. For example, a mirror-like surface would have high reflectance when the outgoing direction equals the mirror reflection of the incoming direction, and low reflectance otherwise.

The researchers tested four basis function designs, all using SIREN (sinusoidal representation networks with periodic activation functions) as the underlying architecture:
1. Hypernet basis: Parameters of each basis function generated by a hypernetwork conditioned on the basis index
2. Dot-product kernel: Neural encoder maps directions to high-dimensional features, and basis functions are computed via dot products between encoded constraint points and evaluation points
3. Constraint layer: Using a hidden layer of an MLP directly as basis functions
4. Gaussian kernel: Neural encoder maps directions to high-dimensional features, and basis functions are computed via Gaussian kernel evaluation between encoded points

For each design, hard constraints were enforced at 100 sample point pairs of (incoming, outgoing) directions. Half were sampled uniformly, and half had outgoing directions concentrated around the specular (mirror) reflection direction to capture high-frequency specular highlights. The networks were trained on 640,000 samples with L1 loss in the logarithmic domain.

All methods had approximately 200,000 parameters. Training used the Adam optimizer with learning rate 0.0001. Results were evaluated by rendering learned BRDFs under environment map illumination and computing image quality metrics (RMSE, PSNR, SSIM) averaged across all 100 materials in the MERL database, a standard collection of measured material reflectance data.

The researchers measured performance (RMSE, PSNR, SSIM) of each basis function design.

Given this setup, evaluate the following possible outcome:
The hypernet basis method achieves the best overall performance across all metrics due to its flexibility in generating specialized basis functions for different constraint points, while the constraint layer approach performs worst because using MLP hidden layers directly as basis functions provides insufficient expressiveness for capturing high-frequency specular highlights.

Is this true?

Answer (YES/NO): NO